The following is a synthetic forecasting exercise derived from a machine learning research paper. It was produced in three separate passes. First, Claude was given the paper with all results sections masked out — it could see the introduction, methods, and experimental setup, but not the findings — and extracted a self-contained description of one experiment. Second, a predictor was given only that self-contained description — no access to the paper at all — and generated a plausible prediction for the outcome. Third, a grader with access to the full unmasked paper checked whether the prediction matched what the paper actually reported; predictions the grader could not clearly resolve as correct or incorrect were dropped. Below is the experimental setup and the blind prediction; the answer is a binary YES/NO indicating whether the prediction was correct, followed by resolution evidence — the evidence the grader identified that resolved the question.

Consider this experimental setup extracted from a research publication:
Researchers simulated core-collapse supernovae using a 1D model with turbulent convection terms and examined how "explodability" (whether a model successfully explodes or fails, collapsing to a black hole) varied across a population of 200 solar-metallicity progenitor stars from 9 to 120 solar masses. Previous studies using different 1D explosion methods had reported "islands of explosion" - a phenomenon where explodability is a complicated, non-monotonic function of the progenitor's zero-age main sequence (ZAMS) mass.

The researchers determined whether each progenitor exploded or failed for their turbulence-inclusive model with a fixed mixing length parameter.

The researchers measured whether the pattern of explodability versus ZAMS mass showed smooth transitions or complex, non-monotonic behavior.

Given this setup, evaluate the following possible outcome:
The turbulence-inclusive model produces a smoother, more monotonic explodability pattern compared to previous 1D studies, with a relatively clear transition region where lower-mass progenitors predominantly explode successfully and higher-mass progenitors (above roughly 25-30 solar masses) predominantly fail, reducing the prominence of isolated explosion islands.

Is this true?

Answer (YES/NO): NO